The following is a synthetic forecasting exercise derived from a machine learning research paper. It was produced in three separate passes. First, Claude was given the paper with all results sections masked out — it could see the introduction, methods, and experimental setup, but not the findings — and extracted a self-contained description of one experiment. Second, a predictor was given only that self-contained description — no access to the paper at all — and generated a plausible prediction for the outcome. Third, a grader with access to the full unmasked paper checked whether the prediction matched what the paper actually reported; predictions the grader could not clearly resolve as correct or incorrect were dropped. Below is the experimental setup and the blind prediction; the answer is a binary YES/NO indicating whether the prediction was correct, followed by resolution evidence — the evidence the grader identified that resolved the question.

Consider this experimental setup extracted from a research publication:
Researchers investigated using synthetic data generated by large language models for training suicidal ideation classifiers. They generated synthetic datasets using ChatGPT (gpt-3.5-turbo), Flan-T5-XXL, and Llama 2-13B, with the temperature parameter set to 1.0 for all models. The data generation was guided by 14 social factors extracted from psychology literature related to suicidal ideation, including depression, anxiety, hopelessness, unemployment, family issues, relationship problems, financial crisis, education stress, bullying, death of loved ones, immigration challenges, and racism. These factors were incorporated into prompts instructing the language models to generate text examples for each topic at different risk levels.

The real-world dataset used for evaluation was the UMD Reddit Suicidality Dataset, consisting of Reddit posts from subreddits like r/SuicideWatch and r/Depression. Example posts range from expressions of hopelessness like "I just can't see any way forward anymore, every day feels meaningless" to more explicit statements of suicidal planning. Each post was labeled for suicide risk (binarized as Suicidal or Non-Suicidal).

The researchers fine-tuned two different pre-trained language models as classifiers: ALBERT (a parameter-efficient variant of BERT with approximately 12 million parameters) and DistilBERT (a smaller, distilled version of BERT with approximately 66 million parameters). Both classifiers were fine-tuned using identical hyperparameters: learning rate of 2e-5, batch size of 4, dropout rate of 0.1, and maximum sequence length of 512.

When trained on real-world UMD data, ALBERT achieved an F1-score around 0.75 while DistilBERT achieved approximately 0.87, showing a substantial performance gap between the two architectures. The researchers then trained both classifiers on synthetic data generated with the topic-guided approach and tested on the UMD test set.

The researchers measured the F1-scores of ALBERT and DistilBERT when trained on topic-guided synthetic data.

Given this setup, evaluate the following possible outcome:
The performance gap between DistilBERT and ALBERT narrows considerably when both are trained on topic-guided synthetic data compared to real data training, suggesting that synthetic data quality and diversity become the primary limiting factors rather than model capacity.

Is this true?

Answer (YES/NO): YES